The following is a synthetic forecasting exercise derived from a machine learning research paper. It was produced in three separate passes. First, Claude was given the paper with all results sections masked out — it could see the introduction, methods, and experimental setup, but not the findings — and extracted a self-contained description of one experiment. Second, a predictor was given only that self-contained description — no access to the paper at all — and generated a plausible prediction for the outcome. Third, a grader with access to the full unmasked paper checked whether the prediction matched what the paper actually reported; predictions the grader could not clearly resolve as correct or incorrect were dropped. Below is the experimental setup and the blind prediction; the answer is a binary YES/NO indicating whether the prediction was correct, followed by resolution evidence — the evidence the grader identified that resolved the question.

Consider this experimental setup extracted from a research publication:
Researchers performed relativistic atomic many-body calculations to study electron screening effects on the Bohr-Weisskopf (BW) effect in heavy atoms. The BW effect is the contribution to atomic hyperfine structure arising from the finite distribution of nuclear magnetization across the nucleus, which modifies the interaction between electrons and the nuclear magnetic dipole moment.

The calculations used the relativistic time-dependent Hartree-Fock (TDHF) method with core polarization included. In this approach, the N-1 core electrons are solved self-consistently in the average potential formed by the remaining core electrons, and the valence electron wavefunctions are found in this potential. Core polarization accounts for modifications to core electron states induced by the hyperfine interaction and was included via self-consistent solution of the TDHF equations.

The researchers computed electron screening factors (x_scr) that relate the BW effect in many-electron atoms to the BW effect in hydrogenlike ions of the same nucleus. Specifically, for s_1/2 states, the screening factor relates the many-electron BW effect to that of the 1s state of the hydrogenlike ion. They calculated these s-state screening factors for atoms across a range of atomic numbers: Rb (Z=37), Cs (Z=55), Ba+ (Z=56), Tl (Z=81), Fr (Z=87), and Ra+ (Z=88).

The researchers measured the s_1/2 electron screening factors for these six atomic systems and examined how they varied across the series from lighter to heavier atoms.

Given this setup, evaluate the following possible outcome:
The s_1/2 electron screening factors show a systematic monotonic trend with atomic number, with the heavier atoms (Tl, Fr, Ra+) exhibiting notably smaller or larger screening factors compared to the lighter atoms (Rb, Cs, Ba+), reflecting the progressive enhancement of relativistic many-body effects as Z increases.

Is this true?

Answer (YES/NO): YES